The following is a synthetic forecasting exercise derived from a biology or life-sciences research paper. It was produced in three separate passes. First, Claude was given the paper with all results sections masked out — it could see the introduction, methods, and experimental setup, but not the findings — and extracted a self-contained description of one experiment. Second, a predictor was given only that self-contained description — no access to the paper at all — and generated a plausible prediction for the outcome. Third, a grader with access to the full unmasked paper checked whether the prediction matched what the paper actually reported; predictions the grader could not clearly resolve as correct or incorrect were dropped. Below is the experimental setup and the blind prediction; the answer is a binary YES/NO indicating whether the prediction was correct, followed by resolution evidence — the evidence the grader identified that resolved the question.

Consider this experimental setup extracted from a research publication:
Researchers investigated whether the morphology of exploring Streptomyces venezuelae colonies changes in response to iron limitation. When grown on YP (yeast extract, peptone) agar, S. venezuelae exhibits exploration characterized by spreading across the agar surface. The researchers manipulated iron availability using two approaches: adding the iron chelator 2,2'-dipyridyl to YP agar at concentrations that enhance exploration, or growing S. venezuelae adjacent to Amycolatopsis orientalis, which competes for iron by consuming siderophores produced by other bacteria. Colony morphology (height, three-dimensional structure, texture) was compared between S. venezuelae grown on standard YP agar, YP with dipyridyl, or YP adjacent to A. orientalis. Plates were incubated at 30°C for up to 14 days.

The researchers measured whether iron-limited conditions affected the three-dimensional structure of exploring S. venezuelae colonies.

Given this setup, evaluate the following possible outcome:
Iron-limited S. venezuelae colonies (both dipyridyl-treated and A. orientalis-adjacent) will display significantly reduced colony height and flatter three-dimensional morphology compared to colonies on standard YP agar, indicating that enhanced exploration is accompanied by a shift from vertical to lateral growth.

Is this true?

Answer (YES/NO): YES